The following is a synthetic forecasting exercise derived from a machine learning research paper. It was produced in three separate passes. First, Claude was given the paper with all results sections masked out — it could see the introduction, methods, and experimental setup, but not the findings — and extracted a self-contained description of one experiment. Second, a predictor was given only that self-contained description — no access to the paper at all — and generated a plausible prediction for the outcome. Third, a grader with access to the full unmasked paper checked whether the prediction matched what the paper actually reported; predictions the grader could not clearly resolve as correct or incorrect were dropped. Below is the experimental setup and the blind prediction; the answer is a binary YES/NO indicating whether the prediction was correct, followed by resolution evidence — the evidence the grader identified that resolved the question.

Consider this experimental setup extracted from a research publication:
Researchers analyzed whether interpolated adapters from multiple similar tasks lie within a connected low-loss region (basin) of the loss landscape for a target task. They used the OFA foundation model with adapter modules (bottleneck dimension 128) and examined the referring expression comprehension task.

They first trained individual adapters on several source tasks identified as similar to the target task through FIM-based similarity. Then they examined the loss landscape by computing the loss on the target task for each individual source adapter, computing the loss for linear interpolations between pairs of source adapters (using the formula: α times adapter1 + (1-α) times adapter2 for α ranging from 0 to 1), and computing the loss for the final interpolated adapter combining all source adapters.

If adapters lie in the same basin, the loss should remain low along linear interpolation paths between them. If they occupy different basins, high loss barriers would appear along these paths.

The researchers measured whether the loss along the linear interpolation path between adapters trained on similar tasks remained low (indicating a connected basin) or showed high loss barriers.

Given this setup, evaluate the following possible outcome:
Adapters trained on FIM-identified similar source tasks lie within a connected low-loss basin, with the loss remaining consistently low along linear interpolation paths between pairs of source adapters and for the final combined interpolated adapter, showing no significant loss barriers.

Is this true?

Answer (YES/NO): YES